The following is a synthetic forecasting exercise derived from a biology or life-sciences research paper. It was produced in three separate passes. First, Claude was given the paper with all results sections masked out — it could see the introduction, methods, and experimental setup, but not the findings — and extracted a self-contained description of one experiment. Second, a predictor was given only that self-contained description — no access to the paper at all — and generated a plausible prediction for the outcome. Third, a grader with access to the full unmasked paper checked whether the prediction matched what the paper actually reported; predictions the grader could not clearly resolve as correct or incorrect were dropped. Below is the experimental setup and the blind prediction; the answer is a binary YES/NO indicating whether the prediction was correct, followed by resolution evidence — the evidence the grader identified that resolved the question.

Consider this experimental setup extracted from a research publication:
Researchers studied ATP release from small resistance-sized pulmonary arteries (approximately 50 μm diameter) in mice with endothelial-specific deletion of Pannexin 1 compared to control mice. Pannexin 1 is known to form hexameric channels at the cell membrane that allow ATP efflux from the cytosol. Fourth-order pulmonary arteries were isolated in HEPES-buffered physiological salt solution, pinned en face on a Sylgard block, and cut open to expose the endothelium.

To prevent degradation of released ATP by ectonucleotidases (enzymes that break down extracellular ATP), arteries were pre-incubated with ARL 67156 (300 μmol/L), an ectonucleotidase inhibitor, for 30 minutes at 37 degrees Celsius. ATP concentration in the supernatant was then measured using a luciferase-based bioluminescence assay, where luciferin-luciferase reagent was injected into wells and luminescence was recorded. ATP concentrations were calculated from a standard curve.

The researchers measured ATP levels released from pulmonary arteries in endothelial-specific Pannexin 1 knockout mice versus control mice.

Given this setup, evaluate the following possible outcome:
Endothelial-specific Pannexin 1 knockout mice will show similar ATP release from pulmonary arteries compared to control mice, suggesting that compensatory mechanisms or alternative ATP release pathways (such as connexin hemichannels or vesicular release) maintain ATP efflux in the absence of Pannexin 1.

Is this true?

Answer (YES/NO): NO